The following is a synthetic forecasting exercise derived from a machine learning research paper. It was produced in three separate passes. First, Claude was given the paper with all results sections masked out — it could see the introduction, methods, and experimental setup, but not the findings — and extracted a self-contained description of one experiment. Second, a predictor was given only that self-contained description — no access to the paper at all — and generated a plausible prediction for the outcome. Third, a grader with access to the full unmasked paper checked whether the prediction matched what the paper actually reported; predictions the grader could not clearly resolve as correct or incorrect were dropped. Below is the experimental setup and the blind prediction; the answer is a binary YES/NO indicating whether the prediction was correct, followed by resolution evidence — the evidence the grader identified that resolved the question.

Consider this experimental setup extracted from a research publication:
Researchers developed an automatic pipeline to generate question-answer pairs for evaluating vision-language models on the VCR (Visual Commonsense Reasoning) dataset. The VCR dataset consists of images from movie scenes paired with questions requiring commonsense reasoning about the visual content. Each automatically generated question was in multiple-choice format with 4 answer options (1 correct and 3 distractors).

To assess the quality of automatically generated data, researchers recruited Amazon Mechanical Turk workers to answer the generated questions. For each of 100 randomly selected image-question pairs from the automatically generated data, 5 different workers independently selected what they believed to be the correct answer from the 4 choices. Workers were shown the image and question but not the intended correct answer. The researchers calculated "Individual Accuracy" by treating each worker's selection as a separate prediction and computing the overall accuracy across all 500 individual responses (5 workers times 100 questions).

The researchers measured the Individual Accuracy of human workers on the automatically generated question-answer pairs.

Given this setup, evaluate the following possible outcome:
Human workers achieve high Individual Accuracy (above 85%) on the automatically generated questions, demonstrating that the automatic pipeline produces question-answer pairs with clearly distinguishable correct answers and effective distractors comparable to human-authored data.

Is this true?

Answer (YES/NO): NO